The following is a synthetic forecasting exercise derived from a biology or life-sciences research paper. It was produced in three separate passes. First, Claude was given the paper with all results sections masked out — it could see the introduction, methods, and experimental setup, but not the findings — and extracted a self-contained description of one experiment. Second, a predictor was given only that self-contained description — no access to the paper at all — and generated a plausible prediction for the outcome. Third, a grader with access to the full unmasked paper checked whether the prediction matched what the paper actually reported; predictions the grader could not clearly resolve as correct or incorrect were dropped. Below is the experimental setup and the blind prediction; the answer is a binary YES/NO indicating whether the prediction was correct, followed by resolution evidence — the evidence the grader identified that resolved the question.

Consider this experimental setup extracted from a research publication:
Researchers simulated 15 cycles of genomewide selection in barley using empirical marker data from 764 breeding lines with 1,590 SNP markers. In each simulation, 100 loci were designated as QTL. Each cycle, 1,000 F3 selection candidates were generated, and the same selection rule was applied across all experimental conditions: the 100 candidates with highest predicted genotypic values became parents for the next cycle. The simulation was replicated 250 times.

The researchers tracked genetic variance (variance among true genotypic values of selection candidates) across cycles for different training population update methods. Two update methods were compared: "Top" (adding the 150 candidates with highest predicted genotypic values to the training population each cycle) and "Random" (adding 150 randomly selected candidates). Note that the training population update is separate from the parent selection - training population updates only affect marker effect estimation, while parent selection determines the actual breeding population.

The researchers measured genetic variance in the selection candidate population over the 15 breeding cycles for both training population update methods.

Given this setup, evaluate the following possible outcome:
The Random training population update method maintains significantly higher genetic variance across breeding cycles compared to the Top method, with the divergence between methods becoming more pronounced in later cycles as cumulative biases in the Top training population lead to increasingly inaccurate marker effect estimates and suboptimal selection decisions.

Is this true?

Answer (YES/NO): NO